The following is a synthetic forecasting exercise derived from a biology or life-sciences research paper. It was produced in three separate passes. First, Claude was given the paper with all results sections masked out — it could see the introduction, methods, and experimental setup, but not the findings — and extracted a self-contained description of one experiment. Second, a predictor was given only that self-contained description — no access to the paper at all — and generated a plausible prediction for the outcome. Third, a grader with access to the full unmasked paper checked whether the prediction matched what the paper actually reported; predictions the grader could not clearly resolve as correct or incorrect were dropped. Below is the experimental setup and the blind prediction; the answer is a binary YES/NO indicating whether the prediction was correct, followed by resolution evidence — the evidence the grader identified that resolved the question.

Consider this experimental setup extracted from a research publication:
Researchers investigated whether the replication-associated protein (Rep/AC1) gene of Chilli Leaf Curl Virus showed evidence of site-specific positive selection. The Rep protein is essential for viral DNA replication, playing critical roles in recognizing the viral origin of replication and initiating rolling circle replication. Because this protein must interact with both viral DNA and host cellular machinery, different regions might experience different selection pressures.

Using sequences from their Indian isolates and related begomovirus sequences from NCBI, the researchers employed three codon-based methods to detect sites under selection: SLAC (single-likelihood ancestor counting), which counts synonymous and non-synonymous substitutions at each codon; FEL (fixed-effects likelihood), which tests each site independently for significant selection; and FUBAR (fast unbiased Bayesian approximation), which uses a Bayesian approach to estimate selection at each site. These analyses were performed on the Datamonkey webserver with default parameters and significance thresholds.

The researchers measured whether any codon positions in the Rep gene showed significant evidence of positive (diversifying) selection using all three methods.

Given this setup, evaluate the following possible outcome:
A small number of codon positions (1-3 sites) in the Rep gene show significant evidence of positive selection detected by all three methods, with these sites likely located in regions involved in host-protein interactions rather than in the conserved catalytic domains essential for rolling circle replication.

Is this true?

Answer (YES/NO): NO